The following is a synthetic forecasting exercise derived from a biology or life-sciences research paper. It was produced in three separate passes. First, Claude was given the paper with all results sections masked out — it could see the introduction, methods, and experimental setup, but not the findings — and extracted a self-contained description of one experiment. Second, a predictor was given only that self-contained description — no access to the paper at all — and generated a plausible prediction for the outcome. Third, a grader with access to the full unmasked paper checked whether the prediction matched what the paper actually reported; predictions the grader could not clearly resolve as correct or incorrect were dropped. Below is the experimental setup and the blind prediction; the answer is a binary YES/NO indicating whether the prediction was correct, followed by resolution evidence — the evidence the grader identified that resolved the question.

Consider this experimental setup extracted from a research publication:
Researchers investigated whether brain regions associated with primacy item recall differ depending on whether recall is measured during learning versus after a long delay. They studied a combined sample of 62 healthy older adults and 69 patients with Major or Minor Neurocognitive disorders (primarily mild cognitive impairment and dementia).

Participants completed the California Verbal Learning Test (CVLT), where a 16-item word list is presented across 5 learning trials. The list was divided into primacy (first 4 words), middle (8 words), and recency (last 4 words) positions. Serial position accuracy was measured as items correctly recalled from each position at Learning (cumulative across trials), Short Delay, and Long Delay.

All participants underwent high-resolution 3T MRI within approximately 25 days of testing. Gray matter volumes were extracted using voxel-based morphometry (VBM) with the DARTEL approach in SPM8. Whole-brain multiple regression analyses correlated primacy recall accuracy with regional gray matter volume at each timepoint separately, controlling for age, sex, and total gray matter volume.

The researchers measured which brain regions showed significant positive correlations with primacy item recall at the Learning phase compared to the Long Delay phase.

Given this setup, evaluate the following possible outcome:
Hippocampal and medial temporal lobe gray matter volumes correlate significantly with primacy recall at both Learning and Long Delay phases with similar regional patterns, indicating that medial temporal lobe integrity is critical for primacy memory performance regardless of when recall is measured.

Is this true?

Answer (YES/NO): NO